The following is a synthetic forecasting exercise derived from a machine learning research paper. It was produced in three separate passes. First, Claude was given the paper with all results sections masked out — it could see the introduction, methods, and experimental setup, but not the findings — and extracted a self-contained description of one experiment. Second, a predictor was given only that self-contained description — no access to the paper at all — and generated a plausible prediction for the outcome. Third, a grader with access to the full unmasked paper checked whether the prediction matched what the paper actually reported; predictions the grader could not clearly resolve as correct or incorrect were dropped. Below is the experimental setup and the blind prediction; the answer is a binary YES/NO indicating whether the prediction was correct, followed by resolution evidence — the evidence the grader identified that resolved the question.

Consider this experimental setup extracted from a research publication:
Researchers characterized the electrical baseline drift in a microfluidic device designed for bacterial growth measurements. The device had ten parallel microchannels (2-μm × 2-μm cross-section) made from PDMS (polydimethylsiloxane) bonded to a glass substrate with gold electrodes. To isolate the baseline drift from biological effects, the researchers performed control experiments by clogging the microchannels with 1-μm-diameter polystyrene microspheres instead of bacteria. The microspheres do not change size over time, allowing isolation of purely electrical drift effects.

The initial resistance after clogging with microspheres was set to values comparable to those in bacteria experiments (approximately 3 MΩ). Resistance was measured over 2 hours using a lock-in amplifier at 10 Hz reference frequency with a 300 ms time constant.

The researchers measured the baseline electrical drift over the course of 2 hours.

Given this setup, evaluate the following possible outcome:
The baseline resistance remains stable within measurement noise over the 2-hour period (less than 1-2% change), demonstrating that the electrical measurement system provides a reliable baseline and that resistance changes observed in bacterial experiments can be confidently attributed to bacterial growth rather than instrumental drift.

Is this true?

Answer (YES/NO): NO